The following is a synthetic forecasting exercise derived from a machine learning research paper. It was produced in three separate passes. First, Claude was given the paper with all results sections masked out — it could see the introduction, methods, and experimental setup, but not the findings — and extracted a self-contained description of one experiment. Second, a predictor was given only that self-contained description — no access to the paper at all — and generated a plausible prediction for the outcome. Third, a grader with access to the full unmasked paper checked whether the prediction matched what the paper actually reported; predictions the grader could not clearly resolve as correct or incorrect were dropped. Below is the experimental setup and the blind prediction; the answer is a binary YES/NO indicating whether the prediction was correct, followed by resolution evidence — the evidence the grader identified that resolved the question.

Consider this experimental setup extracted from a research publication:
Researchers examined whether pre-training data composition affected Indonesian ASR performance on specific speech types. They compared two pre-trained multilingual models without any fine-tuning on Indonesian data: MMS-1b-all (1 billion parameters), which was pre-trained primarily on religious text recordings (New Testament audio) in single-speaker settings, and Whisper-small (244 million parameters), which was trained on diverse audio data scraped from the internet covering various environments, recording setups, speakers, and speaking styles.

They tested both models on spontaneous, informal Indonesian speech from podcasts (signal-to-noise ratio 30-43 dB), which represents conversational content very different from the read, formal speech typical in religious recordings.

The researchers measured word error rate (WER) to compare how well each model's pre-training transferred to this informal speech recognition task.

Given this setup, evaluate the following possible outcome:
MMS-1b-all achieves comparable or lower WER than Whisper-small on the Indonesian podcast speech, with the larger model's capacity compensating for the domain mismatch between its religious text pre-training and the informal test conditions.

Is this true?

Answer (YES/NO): NO